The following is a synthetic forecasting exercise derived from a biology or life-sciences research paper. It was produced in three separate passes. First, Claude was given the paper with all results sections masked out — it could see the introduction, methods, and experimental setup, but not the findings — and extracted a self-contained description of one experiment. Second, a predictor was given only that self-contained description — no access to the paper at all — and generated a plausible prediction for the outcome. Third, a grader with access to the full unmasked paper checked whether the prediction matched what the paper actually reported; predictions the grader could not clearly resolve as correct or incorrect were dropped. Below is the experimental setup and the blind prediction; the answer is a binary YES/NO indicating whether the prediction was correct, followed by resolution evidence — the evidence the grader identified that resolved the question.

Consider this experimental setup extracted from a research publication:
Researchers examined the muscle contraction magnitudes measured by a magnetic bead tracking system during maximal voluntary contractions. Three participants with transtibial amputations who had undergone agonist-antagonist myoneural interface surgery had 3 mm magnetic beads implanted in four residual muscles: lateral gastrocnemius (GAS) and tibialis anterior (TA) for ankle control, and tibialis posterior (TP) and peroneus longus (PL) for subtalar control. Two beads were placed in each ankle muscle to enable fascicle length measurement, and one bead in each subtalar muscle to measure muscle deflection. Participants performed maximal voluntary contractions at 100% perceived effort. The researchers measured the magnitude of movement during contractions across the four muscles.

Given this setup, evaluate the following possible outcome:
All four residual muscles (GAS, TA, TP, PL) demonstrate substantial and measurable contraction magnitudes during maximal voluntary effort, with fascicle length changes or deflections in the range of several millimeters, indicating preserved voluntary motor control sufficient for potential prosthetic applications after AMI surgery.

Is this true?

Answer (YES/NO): YES